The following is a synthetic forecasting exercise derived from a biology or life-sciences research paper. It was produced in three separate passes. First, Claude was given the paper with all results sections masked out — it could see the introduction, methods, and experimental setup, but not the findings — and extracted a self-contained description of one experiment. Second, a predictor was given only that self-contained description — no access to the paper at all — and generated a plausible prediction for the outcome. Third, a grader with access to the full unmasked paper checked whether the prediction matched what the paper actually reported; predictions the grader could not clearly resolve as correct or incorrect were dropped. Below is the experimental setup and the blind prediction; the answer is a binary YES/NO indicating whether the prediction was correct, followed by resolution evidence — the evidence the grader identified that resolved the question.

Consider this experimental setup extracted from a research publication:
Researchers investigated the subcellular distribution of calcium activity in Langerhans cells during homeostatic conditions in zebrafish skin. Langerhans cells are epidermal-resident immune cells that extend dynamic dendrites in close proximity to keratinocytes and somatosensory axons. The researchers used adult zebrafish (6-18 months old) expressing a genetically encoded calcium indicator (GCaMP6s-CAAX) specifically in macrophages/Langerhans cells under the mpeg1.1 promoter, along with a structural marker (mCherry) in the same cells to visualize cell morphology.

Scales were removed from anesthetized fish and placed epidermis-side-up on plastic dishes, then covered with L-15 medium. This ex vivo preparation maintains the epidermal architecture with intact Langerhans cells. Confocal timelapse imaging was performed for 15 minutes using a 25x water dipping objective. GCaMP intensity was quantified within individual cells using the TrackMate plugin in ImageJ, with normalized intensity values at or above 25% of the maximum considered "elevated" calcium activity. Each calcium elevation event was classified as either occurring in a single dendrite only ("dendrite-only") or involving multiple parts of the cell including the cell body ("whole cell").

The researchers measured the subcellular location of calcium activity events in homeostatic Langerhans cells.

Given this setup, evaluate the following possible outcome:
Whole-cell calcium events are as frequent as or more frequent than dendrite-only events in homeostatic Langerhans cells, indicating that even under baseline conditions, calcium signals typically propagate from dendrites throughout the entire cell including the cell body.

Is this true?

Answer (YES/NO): YES